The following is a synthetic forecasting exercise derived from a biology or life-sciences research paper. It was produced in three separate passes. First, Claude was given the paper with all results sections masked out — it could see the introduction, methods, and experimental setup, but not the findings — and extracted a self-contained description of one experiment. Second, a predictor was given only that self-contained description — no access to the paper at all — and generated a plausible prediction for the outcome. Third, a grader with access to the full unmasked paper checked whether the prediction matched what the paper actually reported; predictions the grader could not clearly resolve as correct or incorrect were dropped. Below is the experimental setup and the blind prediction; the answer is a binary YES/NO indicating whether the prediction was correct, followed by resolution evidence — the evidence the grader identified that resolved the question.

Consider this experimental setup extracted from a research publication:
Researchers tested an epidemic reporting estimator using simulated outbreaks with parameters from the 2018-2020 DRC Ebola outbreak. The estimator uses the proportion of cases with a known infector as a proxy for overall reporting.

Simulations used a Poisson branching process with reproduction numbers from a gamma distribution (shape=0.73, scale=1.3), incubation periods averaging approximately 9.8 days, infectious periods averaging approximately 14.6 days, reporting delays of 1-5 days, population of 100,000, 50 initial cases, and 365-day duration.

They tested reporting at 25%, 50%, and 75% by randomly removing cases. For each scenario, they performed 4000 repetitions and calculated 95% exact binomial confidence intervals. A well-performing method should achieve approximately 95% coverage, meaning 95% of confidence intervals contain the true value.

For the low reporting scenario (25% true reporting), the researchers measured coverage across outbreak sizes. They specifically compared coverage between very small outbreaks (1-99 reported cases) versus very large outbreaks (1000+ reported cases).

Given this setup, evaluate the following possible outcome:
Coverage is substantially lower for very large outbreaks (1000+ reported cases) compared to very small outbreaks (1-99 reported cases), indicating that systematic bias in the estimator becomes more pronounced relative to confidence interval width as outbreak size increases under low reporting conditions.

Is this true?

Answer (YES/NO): NO